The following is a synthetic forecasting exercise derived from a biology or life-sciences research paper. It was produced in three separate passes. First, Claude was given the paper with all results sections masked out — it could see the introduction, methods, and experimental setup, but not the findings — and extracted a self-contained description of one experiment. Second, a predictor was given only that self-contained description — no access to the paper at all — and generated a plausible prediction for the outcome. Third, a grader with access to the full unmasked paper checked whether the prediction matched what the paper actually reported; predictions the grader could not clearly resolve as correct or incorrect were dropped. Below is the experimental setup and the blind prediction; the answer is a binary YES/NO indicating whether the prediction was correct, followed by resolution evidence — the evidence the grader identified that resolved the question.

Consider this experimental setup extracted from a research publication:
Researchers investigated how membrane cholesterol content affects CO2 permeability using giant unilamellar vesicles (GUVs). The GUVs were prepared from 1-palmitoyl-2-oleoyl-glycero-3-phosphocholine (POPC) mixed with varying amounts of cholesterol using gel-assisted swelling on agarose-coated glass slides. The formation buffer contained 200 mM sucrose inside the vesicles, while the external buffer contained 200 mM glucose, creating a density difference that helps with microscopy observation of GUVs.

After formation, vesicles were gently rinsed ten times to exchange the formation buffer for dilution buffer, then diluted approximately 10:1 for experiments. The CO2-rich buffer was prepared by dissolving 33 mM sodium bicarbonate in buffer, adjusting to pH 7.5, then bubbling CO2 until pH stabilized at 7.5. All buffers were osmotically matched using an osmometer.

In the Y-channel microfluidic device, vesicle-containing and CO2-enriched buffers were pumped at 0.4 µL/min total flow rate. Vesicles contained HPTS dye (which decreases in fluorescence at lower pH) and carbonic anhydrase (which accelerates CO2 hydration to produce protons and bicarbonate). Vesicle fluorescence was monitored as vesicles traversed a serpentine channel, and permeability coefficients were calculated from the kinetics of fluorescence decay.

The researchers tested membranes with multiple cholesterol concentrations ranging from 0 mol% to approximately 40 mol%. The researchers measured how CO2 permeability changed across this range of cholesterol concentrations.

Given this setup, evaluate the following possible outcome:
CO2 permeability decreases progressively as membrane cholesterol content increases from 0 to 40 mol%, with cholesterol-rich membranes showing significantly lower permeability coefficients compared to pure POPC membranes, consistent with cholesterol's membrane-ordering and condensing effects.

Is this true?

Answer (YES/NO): NO